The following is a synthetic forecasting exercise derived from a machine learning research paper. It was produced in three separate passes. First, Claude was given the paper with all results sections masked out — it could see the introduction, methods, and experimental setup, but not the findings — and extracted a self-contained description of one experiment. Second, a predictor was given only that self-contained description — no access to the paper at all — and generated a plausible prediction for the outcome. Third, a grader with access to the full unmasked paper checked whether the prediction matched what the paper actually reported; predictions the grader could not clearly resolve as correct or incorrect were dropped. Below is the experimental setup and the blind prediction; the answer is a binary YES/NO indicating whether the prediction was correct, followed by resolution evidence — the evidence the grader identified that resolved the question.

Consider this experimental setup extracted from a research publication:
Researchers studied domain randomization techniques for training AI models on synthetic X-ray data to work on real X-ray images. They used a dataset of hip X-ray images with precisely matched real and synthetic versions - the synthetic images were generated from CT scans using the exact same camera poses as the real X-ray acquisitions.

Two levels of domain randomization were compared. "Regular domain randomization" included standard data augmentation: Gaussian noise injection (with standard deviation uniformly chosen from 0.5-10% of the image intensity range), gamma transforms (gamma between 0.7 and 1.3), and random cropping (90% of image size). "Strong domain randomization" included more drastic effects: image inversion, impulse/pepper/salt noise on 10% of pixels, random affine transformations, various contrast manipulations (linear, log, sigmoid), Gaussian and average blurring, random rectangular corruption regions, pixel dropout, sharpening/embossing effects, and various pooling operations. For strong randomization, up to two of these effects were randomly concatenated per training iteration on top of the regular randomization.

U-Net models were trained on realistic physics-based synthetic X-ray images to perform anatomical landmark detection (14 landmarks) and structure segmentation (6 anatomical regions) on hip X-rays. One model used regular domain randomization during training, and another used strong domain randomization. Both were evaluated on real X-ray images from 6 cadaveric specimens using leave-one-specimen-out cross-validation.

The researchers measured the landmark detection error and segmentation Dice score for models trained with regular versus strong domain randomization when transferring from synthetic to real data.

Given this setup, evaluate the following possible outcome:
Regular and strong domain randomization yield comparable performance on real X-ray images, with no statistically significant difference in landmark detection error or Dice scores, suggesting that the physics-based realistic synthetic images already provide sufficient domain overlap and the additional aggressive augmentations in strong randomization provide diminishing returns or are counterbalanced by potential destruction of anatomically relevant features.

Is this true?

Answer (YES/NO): NO